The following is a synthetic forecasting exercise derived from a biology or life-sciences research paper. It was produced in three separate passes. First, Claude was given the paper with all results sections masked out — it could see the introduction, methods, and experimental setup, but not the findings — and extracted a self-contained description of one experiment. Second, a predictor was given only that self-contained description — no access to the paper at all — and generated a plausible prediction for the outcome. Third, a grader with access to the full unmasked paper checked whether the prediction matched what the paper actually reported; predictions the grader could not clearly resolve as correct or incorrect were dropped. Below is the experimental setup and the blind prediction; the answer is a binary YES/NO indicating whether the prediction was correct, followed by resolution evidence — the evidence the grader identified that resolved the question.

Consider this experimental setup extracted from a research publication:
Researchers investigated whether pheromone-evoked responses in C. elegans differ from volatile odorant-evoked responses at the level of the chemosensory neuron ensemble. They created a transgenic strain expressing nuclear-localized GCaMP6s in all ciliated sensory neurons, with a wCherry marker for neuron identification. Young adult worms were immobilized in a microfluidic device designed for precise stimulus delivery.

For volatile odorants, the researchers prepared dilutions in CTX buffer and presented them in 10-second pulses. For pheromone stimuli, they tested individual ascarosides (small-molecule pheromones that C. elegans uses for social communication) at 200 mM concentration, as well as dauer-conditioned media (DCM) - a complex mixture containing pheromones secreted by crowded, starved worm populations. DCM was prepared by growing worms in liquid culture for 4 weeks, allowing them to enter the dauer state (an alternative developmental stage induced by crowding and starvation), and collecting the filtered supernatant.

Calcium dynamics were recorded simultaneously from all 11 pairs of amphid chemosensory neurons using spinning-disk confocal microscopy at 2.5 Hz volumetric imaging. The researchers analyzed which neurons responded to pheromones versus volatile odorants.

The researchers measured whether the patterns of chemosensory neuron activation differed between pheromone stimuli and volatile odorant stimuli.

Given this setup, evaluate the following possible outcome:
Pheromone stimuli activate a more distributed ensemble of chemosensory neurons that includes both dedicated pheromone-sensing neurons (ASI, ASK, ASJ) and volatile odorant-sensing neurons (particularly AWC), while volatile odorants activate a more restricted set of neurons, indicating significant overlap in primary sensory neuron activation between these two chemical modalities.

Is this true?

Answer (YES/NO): NO